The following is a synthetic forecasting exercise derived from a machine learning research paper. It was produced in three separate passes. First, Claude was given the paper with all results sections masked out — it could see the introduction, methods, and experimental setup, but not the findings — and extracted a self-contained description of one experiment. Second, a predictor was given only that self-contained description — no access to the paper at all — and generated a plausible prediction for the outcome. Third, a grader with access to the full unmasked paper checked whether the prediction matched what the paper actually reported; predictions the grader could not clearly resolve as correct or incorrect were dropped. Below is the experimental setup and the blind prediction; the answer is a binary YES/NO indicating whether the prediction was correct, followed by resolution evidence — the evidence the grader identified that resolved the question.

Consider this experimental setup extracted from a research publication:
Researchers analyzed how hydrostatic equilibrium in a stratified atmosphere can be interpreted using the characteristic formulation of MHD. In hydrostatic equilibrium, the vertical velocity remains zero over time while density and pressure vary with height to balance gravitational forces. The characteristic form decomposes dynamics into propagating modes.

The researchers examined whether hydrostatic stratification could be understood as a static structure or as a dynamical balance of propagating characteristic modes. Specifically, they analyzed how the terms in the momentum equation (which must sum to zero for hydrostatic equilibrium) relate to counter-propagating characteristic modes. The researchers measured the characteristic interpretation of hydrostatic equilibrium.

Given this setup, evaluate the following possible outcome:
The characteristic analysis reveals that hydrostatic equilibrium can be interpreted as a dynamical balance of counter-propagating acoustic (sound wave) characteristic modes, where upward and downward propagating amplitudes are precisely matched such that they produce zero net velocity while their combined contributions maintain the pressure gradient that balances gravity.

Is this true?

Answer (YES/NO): NO